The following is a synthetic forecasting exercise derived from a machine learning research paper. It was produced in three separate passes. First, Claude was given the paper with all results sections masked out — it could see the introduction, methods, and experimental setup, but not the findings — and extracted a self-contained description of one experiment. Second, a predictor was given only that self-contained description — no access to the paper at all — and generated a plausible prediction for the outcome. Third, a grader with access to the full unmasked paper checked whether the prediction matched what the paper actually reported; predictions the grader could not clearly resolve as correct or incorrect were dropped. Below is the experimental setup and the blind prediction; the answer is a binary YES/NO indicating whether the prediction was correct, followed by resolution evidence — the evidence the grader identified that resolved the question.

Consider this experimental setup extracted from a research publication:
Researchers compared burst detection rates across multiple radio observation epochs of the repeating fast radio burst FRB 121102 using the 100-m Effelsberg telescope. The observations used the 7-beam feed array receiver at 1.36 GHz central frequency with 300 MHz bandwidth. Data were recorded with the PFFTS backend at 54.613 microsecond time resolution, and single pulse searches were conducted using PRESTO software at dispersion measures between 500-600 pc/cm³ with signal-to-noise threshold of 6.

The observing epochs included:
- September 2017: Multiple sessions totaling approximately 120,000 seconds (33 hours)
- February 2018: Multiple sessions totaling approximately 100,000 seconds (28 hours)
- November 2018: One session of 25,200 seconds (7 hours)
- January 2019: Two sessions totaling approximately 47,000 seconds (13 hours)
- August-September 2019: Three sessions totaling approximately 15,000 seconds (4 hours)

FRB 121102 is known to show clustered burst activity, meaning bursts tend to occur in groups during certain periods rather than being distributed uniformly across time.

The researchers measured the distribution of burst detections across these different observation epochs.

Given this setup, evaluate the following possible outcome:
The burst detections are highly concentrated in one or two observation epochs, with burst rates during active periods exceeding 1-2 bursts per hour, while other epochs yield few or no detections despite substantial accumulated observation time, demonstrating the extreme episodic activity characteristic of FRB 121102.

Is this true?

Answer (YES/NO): YES